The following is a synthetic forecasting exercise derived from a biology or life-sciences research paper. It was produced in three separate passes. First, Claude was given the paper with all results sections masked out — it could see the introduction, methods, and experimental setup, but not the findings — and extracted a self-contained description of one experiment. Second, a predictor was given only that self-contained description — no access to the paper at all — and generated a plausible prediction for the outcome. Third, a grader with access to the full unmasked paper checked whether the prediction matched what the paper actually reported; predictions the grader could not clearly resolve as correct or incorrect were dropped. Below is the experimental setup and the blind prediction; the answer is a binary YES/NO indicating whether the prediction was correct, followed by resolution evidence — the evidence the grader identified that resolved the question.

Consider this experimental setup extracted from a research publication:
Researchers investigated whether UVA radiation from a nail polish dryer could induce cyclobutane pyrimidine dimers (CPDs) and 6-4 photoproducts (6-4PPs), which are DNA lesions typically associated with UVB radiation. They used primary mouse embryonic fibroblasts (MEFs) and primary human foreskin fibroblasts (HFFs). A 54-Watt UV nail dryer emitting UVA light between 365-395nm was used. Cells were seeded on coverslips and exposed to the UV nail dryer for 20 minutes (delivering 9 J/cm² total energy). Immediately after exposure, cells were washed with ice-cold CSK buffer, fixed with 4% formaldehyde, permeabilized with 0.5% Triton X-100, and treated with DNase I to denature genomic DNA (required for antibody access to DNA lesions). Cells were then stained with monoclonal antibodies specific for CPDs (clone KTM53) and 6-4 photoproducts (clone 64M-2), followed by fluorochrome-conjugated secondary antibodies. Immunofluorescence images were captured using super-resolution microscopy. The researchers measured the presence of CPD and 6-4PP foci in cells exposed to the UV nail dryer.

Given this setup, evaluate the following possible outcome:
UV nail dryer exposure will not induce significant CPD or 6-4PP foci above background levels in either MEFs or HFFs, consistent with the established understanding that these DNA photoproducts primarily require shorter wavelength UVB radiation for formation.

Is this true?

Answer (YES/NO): YES